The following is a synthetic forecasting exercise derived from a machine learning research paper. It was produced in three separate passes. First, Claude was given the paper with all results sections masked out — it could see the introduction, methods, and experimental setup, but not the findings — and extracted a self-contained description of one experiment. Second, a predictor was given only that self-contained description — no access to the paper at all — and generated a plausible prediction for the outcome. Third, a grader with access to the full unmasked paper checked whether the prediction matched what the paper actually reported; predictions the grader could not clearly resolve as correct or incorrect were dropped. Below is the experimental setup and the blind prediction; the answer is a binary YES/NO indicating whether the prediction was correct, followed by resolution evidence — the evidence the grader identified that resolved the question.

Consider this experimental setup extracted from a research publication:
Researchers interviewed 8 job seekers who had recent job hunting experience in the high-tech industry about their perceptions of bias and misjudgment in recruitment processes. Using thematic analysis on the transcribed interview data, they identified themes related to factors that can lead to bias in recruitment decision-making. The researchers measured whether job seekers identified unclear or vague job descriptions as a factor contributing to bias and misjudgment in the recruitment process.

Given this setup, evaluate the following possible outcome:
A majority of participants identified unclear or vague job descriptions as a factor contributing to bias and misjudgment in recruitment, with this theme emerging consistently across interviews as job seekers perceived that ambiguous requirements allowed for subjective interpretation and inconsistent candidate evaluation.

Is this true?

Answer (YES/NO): NO